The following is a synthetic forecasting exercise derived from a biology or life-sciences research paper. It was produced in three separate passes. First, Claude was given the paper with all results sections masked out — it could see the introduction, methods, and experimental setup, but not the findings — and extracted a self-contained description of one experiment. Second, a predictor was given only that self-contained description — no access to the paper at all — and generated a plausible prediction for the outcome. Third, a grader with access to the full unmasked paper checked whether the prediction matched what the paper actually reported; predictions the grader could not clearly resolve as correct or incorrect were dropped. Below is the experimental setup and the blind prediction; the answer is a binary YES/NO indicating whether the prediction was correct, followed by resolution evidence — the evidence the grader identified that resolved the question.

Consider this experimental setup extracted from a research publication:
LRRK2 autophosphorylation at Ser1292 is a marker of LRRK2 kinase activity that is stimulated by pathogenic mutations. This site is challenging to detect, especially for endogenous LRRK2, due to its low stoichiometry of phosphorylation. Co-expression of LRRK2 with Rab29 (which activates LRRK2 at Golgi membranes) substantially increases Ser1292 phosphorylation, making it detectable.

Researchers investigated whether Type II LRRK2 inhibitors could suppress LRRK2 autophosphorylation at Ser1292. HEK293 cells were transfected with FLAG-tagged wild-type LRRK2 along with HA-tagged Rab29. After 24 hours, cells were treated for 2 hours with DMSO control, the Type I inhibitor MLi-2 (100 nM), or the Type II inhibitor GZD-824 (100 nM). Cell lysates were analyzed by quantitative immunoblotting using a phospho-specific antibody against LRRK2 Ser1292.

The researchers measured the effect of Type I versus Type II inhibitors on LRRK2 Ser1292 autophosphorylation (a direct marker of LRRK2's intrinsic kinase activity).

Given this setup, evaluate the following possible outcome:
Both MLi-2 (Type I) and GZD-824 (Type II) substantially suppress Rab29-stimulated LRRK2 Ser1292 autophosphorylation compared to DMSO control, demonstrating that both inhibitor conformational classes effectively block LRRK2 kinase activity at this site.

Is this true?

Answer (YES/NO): YES